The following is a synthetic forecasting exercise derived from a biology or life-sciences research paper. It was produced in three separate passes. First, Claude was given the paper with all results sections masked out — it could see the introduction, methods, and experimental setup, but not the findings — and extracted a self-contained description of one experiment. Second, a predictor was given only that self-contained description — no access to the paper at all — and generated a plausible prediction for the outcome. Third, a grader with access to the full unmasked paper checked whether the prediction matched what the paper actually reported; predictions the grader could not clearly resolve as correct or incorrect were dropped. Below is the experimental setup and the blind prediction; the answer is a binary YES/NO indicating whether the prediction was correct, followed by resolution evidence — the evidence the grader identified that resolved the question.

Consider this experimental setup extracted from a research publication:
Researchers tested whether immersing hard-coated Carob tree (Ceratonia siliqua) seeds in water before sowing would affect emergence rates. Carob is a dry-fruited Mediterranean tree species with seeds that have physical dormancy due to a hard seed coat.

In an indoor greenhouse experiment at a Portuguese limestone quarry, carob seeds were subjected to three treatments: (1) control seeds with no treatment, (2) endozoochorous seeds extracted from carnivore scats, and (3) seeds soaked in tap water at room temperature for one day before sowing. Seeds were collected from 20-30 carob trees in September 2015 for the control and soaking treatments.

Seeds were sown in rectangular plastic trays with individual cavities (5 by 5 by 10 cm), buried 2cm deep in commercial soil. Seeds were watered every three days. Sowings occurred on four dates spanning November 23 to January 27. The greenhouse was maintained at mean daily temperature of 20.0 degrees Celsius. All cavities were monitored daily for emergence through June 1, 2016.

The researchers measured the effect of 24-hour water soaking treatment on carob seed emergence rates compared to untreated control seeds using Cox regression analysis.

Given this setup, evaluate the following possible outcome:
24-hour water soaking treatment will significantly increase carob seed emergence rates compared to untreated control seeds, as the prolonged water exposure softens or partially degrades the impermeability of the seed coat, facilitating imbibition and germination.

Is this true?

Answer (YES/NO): YES